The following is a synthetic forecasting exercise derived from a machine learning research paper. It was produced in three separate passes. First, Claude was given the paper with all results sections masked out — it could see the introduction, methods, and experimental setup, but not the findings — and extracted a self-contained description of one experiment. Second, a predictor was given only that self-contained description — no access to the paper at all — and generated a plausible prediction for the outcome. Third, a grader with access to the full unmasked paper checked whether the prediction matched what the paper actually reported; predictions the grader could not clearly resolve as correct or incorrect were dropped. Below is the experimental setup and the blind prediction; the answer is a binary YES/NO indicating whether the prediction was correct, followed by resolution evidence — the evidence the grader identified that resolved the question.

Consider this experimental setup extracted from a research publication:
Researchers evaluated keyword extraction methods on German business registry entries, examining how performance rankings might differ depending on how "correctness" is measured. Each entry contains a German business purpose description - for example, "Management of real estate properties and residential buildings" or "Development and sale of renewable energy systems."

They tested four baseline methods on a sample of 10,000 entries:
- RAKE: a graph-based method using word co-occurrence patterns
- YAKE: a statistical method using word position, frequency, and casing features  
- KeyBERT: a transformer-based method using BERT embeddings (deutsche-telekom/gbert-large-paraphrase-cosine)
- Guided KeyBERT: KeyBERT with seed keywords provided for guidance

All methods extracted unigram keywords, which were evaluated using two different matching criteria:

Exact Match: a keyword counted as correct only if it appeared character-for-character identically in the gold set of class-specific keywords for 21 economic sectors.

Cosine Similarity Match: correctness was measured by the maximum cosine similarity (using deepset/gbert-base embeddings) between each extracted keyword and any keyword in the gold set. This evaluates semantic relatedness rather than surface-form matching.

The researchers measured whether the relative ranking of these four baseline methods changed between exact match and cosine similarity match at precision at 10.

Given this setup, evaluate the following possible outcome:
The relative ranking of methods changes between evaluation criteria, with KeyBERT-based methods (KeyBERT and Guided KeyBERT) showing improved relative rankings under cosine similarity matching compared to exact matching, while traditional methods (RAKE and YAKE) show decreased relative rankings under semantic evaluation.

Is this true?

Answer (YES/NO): NO